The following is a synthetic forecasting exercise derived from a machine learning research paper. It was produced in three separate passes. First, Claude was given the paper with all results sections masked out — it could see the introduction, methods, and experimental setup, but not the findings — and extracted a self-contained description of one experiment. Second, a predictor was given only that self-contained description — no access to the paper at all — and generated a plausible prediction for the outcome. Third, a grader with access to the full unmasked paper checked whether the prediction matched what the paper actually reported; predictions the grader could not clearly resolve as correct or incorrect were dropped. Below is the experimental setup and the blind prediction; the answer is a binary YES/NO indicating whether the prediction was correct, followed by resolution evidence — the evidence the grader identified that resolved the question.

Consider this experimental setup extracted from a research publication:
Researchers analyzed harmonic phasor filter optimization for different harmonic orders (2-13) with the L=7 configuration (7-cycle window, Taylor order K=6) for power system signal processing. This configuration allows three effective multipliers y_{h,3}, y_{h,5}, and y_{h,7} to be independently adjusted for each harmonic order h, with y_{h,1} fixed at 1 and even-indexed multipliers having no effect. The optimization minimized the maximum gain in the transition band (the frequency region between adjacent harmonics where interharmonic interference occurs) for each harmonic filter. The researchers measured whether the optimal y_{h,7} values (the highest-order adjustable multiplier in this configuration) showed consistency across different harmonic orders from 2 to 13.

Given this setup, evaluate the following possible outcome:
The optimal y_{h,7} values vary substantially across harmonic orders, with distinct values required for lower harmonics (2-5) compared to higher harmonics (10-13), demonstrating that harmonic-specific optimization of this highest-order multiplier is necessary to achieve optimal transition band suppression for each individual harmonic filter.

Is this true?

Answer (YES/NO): NO